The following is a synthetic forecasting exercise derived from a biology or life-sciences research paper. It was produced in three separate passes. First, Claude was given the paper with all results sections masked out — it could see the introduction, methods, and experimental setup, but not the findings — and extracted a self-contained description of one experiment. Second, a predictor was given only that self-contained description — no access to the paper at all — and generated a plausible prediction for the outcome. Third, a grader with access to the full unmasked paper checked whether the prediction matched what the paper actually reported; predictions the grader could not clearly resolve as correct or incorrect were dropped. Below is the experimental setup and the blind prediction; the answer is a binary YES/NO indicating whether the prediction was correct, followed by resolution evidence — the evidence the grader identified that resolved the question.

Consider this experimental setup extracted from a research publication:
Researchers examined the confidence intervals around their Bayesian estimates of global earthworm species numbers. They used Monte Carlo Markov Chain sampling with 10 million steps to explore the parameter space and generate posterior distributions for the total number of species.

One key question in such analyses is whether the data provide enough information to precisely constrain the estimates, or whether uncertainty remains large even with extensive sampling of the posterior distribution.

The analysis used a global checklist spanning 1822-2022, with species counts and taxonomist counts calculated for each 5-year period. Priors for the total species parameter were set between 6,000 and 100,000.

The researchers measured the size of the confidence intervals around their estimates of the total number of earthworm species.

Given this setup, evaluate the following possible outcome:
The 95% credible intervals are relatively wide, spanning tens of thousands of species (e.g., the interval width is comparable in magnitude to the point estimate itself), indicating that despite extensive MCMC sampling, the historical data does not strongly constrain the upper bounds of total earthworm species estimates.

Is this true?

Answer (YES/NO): YES